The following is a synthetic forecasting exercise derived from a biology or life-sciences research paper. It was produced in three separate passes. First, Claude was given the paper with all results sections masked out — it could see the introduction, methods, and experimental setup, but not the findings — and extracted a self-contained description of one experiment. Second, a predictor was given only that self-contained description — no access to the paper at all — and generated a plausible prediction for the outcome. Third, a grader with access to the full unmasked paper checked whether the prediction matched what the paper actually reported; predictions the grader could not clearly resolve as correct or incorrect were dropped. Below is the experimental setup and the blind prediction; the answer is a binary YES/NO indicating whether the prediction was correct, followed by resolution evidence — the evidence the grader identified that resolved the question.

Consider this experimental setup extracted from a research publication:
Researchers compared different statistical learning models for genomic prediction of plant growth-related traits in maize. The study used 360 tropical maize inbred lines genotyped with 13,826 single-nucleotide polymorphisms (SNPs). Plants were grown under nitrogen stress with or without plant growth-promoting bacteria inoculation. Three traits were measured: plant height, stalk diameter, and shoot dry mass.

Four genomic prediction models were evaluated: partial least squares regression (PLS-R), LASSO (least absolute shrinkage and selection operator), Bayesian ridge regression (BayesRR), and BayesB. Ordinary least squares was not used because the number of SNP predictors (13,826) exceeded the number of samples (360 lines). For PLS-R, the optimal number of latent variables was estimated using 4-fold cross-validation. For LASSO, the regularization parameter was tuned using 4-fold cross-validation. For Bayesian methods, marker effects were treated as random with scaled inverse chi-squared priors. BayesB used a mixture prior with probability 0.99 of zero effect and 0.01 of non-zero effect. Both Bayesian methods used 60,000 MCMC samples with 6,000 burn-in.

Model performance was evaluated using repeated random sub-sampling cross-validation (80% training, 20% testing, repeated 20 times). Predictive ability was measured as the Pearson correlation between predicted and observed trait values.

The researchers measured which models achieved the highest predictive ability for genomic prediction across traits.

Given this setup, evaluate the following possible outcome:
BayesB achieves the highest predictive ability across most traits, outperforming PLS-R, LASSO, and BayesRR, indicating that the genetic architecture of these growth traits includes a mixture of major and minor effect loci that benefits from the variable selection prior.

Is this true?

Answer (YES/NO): NO